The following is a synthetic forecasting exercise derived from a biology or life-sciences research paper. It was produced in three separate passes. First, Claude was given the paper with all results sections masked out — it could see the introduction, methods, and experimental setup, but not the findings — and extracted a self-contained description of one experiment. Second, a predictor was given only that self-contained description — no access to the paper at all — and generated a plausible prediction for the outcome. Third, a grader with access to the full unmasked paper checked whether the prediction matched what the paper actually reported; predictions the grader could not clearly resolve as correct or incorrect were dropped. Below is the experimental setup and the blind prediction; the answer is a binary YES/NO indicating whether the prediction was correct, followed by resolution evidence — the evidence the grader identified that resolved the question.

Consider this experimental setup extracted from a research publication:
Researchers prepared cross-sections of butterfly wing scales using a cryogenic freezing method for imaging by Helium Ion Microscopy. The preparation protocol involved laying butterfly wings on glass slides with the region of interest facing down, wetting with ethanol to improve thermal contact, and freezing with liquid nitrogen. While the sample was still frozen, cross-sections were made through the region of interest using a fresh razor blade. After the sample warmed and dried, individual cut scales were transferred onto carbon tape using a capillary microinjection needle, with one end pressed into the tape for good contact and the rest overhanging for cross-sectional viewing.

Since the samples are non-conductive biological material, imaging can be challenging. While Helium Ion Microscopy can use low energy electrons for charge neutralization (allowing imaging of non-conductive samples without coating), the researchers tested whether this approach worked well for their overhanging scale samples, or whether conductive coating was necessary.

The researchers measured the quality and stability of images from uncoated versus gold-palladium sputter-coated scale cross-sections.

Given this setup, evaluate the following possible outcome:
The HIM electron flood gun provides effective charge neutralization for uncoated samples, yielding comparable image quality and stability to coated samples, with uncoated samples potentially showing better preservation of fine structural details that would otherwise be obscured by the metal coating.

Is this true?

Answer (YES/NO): NO